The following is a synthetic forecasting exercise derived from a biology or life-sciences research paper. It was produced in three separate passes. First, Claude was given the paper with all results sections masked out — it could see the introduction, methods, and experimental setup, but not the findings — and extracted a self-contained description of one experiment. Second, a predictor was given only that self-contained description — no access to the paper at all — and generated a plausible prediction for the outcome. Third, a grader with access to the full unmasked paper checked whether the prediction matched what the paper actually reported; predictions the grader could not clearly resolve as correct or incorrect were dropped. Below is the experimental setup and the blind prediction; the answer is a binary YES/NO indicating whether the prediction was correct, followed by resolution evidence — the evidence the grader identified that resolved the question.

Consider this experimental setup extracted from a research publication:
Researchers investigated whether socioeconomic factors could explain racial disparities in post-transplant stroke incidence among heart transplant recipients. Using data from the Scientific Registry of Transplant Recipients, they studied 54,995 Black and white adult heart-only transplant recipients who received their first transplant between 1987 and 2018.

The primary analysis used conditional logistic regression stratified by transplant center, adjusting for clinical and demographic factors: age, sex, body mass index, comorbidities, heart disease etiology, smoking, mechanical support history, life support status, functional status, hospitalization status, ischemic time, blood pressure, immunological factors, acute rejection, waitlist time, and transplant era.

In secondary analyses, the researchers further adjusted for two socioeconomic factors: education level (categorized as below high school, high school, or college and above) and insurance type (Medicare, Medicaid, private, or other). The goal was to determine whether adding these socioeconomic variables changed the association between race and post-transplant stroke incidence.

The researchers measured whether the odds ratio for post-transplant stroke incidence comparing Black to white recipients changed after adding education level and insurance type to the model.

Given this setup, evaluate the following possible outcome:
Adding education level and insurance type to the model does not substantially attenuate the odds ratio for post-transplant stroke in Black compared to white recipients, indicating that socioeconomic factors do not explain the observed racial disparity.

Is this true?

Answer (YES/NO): NO